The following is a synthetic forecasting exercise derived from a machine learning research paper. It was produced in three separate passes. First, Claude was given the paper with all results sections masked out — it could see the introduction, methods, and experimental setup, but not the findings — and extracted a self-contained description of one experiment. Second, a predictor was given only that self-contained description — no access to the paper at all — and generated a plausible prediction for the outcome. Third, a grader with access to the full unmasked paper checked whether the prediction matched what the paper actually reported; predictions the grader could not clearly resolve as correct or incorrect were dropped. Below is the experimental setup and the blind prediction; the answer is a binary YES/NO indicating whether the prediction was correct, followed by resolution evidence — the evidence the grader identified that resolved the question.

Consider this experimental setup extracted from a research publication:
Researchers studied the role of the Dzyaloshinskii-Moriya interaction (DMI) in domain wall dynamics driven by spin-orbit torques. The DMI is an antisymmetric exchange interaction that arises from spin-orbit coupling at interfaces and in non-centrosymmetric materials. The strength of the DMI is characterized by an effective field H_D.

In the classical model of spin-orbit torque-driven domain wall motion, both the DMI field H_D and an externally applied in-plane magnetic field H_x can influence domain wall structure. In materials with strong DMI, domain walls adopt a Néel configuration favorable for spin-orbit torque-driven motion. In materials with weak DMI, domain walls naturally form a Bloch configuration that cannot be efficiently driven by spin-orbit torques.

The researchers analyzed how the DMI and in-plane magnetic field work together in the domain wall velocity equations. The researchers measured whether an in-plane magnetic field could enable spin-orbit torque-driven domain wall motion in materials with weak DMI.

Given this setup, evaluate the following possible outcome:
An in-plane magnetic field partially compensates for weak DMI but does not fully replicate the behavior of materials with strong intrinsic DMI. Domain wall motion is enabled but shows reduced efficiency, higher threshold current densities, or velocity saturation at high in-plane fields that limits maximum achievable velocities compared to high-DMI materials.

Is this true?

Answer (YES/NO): NO